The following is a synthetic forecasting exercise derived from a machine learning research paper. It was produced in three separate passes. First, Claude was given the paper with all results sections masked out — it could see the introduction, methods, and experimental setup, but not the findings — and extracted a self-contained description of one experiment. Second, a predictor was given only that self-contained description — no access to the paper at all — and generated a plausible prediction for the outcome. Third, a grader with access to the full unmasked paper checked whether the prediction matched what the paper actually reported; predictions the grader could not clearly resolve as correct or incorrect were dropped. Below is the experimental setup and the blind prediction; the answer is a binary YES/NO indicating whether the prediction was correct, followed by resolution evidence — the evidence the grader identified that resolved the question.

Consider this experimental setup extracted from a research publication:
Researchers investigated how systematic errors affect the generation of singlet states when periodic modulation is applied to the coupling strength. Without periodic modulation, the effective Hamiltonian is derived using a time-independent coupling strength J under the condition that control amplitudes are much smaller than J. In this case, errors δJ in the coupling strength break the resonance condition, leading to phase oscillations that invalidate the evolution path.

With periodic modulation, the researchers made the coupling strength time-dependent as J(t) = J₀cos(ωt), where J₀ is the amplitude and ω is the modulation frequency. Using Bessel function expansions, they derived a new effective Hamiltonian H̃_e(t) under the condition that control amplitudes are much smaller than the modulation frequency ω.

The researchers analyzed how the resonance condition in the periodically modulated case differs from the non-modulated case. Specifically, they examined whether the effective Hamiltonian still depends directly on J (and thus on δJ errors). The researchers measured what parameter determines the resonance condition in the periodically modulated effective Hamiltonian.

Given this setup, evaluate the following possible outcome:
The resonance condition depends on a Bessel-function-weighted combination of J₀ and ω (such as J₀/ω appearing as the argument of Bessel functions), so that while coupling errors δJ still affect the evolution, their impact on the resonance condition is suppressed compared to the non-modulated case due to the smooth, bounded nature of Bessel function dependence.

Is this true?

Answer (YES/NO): NO